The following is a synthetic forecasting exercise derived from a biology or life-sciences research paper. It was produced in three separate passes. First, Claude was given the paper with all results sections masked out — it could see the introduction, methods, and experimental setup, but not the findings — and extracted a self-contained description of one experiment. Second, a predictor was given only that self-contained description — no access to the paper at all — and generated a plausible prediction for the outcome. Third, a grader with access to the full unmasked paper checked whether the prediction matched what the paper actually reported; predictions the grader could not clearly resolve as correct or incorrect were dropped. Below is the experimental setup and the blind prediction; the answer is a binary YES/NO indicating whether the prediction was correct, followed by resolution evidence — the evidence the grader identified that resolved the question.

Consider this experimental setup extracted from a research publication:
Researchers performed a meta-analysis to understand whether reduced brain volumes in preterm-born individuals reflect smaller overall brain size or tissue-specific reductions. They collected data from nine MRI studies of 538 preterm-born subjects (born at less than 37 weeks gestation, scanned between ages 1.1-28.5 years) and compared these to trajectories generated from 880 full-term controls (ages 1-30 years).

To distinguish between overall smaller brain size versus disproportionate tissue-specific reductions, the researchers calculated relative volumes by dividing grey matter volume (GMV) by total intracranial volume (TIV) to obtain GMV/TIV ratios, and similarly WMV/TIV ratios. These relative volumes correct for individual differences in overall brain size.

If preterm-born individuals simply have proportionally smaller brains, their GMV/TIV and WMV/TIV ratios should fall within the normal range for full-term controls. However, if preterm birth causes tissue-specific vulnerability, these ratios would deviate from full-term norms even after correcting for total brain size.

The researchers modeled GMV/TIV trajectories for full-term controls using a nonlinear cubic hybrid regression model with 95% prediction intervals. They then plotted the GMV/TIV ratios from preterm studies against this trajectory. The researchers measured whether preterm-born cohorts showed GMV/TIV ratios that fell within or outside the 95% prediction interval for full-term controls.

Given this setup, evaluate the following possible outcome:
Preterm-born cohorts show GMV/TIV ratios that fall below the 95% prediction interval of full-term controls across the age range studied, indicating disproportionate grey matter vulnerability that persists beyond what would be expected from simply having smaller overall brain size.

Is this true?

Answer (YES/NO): NO